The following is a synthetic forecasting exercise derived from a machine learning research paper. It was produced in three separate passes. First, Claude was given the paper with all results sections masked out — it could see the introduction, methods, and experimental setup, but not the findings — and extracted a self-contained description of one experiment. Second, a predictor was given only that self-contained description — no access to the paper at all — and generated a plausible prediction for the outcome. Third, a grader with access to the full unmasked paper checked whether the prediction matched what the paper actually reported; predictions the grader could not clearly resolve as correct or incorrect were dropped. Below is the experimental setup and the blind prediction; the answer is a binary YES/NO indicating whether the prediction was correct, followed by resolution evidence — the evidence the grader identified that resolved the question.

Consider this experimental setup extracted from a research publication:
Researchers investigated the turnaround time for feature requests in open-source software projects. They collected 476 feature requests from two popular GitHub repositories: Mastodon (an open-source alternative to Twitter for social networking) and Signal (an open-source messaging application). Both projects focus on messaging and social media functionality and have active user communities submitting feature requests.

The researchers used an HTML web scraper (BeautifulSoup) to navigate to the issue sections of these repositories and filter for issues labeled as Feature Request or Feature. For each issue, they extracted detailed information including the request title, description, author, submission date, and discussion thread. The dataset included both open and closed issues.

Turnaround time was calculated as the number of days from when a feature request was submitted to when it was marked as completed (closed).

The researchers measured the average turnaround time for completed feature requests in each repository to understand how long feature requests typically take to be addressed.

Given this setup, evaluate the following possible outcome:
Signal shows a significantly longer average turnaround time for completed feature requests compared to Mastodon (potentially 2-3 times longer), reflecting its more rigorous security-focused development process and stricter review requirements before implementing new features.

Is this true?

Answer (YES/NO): YES